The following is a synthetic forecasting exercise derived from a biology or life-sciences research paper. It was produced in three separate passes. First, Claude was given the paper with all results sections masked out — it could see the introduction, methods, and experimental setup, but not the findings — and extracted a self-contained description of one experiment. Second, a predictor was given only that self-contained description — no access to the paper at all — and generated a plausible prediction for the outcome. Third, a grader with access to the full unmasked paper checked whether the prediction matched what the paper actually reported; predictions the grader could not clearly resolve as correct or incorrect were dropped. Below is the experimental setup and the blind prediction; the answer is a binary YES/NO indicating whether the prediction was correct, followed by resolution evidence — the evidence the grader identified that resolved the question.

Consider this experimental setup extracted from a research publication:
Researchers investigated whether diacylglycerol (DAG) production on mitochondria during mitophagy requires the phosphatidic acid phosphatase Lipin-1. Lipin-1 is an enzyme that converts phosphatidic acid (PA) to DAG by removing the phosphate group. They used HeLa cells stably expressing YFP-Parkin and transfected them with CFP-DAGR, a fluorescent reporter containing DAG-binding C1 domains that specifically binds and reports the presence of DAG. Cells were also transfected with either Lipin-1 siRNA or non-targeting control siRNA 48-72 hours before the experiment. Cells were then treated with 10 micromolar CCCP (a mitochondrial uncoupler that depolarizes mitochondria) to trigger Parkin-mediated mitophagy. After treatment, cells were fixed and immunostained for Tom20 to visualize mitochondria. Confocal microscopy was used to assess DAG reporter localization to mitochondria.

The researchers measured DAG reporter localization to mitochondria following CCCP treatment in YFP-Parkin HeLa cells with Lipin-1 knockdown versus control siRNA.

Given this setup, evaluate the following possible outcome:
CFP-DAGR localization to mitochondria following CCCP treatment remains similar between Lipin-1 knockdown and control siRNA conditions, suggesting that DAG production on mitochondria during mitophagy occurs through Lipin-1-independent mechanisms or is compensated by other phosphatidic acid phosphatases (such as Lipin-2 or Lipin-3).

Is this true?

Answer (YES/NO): NO